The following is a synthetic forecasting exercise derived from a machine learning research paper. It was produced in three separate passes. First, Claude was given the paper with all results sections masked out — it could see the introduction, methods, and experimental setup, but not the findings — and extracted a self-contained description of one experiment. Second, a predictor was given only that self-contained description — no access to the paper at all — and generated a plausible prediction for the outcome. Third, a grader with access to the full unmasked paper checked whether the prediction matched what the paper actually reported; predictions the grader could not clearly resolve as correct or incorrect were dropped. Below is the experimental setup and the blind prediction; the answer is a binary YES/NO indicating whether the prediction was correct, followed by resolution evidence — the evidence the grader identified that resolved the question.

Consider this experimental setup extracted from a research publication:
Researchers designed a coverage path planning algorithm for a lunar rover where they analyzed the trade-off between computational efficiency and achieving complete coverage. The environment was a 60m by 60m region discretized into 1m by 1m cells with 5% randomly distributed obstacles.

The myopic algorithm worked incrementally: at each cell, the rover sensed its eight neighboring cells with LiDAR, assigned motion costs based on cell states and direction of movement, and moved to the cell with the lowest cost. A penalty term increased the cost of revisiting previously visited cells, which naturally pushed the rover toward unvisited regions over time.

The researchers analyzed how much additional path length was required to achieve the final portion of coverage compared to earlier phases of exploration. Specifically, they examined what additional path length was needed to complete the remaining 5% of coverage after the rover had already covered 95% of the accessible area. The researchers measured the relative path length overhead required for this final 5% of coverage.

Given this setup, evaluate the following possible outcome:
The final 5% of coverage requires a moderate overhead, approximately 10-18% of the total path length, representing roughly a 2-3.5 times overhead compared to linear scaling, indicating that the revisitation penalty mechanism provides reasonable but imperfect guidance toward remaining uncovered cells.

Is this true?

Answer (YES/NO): YES